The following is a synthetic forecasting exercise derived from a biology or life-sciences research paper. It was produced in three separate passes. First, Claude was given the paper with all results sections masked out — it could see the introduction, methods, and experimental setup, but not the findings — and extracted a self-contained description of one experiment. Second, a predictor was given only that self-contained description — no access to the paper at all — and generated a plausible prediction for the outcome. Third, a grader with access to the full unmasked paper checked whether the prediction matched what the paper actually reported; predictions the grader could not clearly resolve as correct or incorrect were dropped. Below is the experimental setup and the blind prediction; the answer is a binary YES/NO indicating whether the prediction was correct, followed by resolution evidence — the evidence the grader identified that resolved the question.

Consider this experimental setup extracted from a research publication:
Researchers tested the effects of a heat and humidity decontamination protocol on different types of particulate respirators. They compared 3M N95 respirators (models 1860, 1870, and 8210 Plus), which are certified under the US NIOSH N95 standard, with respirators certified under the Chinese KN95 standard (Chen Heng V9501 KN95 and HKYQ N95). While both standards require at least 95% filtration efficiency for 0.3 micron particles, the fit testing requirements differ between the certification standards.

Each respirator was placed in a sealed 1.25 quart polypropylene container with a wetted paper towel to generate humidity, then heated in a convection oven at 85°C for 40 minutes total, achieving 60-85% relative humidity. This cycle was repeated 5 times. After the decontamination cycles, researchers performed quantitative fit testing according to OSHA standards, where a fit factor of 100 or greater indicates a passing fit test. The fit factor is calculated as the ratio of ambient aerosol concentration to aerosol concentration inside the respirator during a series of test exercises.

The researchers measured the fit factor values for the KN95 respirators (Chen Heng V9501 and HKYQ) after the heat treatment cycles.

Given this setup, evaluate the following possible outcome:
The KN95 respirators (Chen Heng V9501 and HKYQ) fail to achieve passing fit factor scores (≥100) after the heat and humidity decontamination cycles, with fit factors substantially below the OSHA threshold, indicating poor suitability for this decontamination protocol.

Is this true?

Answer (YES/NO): NO